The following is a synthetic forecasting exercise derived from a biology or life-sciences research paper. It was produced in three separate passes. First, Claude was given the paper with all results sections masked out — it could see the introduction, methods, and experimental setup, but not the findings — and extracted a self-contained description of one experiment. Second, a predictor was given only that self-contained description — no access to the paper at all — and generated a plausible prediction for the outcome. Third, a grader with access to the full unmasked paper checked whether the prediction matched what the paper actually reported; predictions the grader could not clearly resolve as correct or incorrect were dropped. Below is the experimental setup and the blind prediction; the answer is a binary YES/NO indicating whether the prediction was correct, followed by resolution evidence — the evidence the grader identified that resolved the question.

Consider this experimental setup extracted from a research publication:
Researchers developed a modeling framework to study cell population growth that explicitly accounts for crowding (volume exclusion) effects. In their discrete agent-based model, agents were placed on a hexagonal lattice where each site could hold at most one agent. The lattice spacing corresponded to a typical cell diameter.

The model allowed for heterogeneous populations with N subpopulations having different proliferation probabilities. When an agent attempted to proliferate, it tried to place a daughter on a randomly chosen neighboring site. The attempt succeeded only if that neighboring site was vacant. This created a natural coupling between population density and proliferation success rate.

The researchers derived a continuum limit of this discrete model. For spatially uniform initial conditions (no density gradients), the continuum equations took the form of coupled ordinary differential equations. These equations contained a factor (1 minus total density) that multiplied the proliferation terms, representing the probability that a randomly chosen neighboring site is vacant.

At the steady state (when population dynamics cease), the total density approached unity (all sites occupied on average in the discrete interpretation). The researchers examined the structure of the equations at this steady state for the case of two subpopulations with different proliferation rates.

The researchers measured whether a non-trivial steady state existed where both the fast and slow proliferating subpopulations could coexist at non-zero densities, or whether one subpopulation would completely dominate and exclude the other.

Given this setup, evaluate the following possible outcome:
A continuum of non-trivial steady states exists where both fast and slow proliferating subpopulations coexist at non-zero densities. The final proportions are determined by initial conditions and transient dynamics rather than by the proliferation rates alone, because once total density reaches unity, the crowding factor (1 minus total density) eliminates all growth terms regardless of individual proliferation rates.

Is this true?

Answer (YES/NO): YES